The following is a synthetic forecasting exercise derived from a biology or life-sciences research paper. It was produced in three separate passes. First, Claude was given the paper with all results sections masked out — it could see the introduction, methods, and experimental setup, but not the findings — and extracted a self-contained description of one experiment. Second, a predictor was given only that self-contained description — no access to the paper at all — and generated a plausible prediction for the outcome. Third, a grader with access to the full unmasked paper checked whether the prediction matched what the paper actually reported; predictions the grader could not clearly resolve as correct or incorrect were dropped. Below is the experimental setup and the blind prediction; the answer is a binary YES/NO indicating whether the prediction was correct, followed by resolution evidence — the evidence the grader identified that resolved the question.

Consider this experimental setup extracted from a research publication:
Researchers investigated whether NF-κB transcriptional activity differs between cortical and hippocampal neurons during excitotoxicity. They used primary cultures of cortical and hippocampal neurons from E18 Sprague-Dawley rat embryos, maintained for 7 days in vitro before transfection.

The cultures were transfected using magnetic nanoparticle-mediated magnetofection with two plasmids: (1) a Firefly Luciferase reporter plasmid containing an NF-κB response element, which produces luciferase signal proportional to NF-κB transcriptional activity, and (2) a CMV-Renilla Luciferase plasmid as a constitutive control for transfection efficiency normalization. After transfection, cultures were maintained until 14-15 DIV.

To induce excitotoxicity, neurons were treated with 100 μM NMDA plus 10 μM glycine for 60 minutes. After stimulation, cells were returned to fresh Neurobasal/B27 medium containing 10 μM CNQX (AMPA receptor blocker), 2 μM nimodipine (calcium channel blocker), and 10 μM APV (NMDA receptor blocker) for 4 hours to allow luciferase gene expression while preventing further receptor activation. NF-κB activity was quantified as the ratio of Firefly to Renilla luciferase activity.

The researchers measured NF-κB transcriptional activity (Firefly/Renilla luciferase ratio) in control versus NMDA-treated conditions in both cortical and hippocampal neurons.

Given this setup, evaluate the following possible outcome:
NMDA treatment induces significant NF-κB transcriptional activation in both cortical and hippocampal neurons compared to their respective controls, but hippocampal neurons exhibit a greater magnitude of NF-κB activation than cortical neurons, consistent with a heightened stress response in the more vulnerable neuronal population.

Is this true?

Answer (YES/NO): NO